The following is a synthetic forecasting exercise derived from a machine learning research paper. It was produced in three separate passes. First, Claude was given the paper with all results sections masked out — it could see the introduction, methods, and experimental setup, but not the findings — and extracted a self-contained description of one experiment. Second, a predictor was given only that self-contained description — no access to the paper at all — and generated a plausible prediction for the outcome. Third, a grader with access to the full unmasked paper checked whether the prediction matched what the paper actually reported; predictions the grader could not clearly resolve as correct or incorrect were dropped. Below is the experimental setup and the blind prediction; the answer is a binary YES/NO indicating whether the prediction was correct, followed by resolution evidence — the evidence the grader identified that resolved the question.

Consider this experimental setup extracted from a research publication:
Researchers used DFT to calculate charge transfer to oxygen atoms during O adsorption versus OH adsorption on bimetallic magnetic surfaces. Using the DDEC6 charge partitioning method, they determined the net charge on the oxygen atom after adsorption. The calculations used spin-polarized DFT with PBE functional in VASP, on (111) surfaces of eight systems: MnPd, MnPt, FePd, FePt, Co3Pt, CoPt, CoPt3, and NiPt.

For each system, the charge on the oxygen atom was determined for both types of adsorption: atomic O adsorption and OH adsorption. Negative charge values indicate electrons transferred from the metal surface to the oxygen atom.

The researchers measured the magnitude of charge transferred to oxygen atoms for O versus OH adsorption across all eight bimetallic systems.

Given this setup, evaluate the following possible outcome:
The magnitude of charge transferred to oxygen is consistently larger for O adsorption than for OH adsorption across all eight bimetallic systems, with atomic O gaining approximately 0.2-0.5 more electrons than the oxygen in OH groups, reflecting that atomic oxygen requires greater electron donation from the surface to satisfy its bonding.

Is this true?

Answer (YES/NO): NO